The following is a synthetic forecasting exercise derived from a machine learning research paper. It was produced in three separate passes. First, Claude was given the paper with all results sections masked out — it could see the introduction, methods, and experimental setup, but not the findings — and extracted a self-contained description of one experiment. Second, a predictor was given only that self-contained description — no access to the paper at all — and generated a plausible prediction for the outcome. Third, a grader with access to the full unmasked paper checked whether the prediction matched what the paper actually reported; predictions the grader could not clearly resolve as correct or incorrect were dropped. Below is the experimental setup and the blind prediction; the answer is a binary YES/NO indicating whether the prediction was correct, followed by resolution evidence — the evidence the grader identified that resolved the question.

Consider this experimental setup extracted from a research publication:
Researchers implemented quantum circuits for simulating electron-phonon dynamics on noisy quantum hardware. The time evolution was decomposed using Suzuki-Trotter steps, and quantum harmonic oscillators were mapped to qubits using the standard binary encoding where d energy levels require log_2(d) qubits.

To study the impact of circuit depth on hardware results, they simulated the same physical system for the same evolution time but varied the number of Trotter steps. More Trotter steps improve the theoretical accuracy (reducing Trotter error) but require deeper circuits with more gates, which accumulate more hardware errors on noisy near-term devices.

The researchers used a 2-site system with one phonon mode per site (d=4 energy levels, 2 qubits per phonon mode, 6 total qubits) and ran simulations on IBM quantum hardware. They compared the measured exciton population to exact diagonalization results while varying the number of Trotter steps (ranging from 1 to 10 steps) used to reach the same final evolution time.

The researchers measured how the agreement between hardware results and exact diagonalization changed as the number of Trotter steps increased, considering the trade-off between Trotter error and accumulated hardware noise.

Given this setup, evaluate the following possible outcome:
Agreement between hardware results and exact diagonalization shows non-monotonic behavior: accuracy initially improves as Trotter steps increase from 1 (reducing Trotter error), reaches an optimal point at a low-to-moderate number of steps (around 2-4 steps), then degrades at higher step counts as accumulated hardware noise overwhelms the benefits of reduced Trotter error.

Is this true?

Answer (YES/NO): NO